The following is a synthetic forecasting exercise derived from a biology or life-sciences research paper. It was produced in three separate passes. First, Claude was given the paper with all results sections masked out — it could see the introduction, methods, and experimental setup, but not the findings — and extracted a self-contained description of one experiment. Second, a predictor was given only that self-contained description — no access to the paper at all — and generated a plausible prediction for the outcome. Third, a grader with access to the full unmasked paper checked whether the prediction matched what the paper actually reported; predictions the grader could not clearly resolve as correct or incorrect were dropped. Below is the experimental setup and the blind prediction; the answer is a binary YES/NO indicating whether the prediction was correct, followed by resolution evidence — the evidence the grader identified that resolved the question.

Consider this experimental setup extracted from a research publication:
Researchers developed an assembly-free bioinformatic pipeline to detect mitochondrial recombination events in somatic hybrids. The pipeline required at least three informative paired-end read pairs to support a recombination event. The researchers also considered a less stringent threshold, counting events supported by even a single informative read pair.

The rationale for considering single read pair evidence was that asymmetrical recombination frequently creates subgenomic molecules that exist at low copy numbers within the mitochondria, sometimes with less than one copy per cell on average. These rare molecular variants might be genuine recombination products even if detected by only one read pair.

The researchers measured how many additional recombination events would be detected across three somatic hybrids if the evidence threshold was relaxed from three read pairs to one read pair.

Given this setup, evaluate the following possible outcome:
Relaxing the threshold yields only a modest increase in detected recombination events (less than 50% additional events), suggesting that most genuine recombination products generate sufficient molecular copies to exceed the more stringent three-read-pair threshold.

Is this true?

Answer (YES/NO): NO